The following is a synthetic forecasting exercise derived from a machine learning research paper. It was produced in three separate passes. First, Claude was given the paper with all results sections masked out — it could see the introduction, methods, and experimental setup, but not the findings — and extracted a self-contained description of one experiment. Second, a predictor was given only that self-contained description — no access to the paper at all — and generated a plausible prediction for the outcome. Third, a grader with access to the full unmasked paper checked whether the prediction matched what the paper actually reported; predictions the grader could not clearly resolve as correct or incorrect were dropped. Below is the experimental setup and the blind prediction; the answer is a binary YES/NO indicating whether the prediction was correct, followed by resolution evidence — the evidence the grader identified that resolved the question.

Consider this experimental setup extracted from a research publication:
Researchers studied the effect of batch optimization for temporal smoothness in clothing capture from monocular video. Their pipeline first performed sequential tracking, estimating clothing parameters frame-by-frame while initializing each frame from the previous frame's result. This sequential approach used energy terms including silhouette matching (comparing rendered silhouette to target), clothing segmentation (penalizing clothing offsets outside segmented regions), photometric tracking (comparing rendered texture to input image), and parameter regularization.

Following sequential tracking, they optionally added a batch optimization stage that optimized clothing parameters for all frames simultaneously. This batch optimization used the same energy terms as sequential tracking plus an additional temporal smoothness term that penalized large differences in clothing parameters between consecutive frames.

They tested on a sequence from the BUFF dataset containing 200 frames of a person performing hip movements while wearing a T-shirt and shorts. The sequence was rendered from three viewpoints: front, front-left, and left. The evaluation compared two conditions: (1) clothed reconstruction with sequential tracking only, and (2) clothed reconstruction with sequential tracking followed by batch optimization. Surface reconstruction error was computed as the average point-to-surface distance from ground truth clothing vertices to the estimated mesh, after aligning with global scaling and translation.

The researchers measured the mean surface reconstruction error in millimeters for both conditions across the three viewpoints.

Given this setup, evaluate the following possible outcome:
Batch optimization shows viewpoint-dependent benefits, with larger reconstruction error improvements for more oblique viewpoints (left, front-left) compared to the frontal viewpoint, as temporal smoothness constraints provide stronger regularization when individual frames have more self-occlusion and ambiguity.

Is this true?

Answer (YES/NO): NO